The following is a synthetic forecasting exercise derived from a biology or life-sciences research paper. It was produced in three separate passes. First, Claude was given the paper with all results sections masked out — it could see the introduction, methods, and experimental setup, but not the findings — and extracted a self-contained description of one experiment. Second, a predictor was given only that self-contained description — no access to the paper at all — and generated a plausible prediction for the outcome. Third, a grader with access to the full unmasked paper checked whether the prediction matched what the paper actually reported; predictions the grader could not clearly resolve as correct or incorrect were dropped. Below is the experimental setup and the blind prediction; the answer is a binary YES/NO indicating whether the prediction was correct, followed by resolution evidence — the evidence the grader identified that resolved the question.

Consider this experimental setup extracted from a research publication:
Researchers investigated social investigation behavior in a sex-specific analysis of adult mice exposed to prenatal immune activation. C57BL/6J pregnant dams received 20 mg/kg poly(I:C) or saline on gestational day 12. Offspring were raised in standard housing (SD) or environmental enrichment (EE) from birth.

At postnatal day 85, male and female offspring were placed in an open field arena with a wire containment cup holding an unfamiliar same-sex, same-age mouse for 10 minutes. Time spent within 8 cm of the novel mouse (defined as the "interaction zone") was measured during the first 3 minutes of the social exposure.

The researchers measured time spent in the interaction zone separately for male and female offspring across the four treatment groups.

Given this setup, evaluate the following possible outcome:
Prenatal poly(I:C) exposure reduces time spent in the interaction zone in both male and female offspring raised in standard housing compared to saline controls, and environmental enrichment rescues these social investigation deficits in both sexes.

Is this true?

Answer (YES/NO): NO